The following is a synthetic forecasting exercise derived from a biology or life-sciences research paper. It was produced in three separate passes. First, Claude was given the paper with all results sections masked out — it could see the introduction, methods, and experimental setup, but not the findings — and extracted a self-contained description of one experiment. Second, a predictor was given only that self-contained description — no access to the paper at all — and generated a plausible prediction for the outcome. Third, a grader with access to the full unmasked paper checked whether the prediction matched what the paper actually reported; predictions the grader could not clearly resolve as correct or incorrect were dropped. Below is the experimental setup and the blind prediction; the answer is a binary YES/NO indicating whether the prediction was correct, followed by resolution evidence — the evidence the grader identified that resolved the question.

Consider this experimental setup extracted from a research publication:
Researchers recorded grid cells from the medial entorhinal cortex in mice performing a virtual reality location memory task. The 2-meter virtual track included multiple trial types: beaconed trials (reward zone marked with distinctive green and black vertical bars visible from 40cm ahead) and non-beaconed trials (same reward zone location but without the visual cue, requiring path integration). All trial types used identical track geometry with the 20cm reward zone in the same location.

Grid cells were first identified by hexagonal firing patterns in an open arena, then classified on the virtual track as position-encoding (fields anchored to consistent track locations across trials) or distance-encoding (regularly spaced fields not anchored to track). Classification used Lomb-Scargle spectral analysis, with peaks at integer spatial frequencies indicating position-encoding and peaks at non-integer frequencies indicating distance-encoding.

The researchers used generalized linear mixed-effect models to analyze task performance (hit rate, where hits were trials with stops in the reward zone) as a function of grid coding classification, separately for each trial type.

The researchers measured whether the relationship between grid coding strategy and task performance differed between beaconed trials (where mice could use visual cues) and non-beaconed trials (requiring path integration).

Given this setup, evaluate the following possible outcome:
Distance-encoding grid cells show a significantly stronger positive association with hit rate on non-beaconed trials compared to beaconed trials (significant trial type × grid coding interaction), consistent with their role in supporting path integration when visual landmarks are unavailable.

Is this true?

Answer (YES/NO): NO